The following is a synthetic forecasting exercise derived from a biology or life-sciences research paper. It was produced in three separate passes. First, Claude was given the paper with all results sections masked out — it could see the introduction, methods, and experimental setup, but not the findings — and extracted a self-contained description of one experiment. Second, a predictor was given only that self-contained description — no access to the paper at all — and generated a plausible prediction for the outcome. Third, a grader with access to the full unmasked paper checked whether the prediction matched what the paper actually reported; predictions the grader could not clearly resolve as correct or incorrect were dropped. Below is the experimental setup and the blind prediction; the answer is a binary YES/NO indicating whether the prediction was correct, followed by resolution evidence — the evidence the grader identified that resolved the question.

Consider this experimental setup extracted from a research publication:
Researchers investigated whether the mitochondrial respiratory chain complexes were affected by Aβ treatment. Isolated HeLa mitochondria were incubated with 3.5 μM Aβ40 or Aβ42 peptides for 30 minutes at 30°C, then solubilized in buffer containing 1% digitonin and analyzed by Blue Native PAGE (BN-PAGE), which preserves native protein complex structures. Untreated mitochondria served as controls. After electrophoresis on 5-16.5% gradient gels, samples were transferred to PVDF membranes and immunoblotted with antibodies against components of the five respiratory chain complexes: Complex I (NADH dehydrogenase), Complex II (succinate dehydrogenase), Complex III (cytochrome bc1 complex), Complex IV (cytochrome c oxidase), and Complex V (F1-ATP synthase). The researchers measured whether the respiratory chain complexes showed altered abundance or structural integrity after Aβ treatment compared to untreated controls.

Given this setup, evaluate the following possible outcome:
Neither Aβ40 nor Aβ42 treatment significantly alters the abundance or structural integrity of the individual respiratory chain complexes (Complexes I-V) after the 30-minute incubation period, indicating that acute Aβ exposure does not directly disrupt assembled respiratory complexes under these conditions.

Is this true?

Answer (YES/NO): YES